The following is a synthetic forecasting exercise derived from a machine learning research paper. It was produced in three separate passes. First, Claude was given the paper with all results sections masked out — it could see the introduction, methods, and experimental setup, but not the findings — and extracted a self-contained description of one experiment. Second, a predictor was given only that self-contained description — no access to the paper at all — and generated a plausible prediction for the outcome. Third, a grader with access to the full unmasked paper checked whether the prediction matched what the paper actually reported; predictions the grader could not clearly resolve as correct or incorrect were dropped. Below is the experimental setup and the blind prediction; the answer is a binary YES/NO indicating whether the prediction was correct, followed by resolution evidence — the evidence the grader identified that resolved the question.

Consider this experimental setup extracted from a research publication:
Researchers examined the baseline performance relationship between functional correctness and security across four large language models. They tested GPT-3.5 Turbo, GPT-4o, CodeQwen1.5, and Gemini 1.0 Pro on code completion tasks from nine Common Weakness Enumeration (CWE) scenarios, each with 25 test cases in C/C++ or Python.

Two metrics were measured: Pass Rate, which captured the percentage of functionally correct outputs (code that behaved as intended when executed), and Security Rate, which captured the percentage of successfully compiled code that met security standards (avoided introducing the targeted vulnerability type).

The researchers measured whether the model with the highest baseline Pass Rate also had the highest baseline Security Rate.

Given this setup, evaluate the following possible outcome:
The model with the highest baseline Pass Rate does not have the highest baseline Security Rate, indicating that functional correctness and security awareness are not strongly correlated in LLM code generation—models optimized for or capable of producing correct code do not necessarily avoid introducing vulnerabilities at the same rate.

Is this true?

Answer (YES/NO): YES